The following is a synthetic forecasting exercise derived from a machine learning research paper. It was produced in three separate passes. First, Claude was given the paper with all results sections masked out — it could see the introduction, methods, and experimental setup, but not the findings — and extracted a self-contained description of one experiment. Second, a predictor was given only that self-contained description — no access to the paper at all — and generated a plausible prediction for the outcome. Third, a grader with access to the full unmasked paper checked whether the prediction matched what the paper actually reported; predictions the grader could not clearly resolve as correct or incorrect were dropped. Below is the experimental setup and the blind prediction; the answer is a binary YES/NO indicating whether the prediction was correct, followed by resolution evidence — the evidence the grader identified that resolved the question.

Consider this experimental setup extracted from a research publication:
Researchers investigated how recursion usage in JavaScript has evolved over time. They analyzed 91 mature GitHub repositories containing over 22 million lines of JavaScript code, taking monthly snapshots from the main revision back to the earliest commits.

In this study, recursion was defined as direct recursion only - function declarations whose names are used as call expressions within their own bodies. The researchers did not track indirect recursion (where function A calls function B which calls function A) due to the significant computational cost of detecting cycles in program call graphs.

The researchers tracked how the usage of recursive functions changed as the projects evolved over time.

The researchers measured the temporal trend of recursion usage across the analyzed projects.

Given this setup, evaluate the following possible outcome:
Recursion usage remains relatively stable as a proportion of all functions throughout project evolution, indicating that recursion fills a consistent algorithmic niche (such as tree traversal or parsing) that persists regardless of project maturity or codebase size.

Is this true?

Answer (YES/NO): NO